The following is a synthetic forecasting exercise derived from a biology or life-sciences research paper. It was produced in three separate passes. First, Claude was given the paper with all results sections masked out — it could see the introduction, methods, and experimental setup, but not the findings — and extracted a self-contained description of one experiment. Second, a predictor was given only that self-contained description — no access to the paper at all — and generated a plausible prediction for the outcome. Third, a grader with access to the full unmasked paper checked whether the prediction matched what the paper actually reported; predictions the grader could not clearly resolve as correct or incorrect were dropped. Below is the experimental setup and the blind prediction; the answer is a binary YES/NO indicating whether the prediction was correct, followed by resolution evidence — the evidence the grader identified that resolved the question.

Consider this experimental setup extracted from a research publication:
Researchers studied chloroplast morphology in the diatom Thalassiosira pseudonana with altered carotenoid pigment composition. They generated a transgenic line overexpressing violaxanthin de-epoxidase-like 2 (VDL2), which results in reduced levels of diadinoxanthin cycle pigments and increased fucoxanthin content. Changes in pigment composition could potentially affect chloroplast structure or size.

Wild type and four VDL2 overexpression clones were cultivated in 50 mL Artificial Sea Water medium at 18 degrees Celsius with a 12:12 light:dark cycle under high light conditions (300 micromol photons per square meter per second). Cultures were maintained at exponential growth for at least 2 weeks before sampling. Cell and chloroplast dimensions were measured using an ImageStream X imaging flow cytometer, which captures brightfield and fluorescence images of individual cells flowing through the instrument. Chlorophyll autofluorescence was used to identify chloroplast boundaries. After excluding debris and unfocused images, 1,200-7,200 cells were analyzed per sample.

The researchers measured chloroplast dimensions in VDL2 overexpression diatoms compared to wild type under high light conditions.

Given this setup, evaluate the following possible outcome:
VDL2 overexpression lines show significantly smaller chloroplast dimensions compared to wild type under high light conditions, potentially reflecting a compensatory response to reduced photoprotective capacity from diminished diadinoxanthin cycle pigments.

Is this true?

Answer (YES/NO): YES